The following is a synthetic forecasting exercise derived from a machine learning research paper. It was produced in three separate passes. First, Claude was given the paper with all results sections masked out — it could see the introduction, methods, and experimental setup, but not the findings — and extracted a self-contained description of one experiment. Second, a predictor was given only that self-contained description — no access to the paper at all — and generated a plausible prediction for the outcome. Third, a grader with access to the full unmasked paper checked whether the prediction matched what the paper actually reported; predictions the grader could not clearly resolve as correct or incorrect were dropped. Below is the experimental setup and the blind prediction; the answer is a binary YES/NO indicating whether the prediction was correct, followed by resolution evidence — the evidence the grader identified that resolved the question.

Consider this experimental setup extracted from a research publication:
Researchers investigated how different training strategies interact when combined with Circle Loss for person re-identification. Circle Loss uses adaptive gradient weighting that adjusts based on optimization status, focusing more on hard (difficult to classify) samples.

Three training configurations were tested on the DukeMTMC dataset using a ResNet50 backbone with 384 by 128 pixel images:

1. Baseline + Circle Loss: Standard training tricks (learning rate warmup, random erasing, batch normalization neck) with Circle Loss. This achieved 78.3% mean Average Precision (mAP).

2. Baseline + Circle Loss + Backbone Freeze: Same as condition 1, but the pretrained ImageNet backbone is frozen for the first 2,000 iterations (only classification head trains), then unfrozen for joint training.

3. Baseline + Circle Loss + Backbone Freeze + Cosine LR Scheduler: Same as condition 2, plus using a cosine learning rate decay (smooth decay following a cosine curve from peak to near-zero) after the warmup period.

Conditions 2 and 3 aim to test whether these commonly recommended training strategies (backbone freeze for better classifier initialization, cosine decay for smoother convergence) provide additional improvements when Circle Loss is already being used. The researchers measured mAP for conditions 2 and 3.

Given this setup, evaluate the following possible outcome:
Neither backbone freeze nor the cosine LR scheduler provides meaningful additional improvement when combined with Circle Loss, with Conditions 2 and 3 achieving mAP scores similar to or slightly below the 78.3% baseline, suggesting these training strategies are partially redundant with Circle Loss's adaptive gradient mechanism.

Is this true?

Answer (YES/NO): NO